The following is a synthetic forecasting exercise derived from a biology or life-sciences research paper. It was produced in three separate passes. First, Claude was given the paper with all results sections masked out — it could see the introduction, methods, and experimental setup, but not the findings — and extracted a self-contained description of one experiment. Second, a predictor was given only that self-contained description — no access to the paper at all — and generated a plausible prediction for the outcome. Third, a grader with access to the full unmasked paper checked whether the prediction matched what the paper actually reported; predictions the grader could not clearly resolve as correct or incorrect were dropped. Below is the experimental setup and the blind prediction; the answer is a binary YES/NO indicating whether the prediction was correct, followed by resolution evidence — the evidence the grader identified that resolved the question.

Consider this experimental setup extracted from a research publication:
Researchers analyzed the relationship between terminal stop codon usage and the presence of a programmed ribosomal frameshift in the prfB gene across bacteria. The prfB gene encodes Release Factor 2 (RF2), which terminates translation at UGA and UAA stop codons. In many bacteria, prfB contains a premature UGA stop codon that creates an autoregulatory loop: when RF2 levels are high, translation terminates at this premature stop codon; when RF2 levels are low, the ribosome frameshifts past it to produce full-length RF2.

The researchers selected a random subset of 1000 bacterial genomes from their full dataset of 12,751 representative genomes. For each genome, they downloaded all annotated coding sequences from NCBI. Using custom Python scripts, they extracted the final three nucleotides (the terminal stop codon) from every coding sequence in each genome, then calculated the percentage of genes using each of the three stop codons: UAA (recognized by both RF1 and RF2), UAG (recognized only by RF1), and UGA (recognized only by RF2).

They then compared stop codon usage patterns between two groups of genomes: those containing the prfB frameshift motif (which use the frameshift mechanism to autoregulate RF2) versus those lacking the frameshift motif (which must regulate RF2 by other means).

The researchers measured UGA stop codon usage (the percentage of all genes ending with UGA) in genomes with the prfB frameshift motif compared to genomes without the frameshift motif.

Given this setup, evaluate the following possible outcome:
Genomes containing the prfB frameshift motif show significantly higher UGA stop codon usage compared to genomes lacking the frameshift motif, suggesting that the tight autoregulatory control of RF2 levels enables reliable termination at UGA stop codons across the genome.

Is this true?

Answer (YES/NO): NO